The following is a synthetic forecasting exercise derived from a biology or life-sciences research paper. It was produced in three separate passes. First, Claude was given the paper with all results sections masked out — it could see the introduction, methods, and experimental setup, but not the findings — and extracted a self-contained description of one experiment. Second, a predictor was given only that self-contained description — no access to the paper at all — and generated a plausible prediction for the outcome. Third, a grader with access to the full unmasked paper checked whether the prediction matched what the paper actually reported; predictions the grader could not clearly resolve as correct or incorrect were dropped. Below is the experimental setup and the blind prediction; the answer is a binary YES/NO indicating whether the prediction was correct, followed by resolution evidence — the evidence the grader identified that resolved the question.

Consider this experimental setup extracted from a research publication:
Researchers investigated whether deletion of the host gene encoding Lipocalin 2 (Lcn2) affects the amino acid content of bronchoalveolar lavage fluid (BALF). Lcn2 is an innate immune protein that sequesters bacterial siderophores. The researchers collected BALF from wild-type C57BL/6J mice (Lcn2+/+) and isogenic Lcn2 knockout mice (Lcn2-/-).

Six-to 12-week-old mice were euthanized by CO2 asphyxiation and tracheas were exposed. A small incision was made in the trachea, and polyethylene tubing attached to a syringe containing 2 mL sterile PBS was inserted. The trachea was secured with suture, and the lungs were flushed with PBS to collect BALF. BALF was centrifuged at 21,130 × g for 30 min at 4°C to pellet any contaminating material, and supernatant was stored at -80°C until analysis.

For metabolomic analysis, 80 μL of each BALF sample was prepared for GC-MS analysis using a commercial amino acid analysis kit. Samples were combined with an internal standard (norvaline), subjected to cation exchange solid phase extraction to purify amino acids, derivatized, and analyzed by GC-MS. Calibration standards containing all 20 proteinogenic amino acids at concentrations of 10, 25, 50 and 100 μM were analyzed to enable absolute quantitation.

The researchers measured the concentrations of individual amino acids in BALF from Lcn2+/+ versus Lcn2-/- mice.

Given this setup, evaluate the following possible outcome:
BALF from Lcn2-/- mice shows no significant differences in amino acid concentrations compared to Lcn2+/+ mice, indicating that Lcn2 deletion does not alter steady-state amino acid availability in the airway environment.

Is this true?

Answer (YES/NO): NO